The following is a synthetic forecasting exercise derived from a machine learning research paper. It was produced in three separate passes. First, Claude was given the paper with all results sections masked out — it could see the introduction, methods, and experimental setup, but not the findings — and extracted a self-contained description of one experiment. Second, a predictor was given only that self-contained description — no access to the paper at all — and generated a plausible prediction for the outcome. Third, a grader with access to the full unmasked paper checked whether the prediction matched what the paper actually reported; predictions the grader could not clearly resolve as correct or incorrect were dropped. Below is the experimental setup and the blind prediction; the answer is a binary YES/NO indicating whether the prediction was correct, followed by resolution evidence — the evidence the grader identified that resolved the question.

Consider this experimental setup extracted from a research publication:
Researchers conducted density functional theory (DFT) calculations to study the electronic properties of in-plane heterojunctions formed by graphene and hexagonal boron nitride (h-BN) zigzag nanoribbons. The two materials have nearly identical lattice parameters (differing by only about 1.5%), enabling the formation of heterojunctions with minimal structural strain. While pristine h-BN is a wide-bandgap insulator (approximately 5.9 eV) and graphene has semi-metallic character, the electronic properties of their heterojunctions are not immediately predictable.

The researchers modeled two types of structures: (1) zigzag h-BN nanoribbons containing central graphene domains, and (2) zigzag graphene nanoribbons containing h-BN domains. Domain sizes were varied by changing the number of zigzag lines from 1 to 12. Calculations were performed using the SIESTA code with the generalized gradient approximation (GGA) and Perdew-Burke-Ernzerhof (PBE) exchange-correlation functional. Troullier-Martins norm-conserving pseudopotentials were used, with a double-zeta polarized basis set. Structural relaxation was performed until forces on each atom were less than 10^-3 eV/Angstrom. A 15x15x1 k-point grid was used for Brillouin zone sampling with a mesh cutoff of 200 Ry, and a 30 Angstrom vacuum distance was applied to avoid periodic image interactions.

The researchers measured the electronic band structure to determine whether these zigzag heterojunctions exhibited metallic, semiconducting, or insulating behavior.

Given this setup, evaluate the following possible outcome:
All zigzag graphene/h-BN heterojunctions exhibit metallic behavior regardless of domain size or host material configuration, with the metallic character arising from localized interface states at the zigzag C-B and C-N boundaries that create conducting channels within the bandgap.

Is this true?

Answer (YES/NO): NO